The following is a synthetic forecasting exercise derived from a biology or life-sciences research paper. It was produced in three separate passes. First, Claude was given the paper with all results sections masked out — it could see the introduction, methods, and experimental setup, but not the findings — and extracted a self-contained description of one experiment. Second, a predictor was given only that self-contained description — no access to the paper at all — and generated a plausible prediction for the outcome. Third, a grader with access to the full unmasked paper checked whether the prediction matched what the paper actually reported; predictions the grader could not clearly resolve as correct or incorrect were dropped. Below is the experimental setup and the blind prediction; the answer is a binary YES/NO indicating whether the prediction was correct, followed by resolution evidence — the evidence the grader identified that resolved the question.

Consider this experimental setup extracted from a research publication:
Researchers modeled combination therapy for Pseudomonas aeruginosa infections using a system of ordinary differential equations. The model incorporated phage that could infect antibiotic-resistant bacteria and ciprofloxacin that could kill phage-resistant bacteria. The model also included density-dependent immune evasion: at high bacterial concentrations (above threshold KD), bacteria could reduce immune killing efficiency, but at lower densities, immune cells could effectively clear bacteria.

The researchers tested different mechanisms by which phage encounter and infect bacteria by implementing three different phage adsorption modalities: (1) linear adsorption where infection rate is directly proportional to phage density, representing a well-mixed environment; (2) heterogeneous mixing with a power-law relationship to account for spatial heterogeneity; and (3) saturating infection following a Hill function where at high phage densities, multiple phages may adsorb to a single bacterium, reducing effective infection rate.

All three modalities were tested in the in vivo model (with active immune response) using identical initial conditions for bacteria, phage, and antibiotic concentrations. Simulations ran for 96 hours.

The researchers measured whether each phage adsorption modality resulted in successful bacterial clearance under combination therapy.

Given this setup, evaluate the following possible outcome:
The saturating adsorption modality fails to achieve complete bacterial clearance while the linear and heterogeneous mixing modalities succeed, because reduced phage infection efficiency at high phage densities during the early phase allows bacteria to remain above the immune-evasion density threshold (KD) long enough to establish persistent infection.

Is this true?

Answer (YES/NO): NO